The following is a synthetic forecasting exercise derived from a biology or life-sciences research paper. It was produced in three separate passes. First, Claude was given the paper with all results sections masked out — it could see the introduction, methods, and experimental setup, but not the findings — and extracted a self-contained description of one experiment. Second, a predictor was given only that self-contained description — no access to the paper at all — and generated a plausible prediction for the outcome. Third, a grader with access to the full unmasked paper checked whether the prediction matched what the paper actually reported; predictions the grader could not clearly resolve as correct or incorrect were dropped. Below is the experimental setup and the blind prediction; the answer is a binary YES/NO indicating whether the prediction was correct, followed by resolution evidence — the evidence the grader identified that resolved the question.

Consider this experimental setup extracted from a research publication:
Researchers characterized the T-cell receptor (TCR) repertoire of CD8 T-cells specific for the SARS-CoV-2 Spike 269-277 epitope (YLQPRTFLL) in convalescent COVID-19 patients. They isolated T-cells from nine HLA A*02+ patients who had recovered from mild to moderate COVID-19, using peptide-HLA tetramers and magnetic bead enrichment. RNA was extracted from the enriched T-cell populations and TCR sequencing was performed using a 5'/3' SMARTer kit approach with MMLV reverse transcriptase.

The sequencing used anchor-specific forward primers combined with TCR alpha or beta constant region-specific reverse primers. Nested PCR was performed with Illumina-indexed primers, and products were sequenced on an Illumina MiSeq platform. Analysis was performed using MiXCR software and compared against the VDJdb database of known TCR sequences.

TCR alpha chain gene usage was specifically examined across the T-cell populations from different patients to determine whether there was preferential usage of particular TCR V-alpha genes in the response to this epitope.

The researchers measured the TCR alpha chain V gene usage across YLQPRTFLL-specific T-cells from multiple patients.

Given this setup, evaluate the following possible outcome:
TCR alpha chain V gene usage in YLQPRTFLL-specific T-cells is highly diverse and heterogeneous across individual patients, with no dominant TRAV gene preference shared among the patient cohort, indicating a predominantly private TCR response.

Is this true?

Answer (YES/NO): NO